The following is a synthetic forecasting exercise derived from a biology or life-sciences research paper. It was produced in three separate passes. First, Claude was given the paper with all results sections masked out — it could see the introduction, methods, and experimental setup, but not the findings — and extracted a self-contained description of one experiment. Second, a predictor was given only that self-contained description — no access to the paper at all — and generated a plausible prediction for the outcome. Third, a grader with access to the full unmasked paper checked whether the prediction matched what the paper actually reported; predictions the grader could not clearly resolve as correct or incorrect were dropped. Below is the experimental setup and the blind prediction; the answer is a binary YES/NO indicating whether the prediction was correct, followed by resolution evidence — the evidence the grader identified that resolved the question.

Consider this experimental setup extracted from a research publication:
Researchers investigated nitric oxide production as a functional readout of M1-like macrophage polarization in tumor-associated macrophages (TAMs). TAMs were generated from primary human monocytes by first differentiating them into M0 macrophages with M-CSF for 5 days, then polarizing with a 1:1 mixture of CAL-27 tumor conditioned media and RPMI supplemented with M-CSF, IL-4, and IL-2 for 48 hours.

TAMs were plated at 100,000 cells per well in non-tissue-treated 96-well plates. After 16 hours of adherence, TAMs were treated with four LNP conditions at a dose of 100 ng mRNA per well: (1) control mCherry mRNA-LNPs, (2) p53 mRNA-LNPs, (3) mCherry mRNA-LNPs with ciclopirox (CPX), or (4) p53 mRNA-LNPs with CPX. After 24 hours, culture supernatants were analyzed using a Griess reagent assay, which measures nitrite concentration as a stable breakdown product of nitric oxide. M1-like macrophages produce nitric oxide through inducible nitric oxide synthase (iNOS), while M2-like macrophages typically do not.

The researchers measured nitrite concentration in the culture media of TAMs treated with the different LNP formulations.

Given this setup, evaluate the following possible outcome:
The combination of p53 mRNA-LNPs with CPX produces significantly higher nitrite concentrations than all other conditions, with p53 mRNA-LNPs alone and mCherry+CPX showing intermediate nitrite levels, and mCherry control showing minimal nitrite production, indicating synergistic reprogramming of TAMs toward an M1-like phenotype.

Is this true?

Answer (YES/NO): NO